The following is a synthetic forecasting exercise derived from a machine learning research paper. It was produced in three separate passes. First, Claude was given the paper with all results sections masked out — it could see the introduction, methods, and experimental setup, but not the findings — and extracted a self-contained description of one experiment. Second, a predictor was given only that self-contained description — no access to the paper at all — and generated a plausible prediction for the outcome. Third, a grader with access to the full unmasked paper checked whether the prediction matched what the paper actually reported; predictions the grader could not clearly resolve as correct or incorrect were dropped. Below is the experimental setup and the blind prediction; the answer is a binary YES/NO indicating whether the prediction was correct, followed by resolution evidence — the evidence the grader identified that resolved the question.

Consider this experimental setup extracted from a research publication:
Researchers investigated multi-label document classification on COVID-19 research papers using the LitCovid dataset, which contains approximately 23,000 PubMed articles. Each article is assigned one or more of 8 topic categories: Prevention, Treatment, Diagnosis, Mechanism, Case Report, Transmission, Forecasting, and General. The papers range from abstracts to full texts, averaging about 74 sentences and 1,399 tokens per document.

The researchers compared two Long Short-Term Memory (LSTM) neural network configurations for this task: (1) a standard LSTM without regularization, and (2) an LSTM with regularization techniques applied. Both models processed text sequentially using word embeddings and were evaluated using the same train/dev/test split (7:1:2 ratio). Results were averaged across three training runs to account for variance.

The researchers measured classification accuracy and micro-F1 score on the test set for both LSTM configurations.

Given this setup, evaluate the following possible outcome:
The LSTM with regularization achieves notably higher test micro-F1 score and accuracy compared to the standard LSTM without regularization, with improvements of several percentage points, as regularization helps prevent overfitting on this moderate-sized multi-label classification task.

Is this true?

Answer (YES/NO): NO